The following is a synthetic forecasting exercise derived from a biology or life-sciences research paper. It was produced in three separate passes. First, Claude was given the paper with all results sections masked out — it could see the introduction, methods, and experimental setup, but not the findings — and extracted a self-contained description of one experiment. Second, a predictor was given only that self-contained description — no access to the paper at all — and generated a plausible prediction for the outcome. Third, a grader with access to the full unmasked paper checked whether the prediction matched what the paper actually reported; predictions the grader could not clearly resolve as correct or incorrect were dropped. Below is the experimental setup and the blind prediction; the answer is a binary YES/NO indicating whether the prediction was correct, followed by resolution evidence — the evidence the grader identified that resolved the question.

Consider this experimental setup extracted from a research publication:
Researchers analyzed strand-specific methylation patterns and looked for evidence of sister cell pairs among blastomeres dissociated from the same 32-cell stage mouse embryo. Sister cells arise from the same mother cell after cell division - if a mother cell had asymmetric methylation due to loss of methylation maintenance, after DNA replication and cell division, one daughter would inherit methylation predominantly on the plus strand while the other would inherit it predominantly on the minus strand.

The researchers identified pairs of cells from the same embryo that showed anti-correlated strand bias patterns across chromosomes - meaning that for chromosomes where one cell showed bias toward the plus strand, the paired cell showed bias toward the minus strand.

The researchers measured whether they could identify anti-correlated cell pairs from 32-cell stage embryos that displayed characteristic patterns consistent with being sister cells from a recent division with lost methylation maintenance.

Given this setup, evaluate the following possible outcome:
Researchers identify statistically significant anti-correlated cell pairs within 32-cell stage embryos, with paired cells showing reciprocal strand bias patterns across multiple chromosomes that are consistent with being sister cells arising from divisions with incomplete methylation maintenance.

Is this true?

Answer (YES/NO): YES